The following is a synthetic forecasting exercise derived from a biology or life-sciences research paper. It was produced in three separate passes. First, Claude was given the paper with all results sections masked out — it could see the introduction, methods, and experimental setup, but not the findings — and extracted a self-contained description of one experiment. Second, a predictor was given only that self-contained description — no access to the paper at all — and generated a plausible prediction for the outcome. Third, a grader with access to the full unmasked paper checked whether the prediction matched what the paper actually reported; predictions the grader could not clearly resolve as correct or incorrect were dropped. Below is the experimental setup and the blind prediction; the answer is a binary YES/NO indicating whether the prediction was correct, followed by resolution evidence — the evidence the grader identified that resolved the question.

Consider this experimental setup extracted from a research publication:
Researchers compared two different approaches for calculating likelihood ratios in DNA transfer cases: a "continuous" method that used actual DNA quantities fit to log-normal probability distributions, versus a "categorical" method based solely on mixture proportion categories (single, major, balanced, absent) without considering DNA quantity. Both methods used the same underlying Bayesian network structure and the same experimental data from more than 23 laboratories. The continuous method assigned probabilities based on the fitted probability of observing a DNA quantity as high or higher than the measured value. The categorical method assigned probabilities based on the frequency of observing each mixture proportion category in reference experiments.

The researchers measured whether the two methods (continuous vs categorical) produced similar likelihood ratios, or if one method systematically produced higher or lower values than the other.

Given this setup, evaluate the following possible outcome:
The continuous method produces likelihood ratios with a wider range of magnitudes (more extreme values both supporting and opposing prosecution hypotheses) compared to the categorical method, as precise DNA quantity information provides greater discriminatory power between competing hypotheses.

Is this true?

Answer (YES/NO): YES